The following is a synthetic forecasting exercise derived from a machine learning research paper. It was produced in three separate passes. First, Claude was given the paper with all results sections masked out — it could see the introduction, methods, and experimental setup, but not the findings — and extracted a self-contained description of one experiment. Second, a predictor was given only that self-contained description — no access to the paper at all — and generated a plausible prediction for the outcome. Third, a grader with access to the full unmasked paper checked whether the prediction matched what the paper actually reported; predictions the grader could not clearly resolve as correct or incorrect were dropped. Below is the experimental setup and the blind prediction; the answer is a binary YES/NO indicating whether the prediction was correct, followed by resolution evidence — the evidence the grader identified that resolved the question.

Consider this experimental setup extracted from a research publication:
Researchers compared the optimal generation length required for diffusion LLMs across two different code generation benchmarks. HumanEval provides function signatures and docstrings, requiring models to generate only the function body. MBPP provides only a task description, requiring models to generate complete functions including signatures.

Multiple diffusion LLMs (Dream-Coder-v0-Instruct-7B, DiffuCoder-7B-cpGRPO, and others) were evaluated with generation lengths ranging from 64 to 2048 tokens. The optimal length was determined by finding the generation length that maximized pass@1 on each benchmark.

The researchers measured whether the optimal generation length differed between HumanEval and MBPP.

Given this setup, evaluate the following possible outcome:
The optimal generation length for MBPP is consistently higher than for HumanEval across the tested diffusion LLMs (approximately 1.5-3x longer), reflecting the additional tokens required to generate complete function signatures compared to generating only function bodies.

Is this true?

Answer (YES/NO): NO